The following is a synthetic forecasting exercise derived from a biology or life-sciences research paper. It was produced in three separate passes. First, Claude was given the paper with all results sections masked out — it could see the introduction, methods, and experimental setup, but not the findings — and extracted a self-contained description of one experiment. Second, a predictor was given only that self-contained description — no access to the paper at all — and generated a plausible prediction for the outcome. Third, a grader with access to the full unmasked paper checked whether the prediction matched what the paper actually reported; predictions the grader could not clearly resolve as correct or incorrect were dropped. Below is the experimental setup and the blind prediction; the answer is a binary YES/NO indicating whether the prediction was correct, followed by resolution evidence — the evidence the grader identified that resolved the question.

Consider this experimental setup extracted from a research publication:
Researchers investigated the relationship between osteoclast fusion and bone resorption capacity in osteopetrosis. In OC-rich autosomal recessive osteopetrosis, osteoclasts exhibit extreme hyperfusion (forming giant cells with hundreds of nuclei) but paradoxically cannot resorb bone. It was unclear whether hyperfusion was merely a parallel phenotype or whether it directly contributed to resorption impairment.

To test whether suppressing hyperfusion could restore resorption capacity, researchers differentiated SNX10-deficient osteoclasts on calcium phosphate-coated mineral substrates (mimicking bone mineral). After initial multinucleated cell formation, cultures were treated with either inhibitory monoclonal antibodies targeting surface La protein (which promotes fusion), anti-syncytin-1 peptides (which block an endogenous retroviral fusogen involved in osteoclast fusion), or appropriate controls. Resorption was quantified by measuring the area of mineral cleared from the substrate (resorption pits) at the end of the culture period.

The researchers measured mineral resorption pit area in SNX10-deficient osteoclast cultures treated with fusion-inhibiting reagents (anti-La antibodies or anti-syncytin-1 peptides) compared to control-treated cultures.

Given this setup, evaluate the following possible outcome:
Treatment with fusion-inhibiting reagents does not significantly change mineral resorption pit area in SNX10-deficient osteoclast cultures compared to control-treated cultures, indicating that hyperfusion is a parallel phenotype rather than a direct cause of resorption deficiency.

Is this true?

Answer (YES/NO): NO